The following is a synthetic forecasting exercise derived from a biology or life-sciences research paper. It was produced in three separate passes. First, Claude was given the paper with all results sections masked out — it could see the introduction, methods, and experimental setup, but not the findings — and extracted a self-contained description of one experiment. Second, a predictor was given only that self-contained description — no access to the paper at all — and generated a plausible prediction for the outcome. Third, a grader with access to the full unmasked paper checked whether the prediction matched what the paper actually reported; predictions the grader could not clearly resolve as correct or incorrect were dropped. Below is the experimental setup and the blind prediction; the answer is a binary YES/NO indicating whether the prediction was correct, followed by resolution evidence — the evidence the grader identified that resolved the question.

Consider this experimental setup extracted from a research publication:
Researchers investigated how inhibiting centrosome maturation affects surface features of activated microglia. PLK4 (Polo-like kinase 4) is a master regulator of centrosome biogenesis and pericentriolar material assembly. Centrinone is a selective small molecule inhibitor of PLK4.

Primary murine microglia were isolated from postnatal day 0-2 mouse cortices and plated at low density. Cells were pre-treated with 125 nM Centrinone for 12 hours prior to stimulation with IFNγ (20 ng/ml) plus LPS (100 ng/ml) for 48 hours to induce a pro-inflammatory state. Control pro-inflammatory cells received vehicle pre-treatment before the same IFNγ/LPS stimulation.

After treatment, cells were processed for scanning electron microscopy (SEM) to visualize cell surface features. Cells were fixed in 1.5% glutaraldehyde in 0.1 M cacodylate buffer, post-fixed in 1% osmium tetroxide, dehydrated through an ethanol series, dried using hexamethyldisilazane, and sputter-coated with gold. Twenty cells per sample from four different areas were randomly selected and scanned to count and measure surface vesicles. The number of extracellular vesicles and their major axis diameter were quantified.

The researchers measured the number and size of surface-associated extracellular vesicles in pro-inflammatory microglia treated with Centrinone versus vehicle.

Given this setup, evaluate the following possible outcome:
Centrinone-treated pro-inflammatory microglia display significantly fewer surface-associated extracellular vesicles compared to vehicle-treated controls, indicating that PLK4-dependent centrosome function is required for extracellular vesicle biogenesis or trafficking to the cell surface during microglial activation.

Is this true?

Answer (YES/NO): NO